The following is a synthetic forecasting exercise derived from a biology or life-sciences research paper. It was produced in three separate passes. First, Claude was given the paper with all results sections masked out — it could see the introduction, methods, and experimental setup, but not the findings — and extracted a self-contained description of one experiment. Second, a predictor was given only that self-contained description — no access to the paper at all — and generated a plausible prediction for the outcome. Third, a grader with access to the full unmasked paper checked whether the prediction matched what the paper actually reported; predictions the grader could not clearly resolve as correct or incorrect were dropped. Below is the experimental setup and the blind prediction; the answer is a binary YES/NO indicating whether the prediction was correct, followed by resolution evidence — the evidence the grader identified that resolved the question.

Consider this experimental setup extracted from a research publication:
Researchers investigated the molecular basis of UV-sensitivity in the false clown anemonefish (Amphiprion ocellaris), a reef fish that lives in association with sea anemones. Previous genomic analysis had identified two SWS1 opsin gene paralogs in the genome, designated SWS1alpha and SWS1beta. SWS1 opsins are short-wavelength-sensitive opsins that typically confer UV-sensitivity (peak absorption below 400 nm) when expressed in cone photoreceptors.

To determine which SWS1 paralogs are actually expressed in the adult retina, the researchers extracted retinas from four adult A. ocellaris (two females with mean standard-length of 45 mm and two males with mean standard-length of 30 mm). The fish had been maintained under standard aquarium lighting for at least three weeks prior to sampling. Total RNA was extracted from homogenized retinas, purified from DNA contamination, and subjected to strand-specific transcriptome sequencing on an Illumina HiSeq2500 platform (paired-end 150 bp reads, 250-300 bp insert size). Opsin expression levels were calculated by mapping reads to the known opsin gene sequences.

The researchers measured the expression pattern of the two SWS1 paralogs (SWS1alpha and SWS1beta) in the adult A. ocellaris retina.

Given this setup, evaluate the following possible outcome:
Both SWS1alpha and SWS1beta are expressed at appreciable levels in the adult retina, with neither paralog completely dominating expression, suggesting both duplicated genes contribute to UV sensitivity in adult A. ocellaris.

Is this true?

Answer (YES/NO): NO